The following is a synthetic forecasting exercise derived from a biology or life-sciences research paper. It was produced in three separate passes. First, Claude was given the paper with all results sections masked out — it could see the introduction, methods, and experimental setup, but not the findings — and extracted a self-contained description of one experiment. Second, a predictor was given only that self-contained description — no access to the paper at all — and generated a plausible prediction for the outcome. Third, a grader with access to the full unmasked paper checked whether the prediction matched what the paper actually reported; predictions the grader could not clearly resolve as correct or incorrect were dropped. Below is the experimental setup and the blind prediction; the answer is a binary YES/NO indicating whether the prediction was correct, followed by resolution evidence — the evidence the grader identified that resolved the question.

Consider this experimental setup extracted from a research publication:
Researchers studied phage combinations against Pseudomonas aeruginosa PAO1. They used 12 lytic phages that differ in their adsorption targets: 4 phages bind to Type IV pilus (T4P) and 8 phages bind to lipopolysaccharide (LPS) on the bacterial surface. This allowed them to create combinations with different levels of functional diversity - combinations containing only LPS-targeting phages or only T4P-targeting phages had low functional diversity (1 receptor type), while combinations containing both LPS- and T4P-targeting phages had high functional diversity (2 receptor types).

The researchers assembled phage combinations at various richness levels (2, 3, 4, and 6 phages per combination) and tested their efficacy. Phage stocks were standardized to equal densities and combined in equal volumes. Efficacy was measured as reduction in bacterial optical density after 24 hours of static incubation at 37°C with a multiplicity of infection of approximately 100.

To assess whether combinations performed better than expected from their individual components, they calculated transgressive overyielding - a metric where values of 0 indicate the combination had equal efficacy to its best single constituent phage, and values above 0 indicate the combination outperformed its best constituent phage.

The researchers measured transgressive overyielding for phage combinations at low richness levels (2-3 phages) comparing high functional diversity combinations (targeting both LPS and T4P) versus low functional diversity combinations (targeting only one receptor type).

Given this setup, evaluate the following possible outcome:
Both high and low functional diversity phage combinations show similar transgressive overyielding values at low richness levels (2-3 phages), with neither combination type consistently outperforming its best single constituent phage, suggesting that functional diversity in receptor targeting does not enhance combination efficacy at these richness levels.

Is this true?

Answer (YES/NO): NO